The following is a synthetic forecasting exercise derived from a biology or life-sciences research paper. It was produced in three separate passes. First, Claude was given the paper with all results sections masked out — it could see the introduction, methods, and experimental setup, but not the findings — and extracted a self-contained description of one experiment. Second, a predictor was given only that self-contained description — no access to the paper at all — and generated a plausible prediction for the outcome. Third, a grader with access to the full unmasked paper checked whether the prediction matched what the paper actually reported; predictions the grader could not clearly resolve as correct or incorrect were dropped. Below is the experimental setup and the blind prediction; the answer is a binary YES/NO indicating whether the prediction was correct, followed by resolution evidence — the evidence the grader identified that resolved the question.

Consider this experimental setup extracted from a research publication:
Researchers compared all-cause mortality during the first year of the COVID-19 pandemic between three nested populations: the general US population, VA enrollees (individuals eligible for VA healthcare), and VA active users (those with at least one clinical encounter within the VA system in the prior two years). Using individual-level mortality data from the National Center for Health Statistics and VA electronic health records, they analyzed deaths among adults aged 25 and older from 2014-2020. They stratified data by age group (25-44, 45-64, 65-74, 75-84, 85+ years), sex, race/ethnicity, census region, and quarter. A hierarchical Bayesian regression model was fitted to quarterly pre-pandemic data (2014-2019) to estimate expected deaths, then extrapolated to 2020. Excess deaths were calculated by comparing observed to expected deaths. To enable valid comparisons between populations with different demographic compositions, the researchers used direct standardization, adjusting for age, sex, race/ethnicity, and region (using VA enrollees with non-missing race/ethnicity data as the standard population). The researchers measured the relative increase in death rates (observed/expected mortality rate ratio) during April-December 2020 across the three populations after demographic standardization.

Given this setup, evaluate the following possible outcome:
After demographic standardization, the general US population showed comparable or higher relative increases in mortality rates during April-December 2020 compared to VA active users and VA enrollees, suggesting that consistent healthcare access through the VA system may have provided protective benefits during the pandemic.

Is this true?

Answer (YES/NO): NO